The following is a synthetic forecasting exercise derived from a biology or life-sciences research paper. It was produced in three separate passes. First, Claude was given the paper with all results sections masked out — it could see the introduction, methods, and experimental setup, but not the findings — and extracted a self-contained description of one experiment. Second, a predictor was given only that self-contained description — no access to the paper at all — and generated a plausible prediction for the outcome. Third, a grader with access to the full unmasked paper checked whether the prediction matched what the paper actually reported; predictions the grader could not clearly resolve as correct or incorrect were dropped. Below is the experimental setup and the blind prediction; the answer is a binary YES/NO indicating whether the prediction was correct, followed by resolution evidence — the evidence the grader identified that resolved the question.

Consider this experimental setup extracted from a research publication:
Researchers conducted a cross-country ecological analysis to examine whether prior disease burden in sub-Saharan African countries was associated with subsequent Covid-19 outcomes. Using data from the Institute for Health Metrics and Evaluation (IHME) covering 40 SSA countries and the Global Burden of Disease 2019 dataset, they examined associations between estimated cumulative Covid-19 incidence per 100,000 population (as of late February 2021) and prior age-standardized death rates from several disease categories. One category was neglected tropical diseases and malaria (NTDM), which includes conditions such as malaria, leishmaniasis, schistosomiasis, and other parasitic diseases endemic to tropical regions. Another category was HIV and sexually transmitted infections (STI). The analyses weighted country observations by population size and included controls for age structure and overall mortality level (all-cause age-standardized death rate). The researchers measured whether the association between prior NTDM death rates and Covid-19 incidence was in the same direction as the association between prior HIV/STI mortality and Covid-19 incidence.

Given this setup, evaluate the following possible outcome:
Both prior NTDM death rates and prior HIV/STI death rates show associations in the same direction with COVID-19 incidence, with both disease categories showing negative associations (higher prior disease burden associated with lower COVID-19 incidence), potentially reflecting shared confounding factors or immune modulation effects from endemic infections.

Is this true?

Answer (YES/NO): NO